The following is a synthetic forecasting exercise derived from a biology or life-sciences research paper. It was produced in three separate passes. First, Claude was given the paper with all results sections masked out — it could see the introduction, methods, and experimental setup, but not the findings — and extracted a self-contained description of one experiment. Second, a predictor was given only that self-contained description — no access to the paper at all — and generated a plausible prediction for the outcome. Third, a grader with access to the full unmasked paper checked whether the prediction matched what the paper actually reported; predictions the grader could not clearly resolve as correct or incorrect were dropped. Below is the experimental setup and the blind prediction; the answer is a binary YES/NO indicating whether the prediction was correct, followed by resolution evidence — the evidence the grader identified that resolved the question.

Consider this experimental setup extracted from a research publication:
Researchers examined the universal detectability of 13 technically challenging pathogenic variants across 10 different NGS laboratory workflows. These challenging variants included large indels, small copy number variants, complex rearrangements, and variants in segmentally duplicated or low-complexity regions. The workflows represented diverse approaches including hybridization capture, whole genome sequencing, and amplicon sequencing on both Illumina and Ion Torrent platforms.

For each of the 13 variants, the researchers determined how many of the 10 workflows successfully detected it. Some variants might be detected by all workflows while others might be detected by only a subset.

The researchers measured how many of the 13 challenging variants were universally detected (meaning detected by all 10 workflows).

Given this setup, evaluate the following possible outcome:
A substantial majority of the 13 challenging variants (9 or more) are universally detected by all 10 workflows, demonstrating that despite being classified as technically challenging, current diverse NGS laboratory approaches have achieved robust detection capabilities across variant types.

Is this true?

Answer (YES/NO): NO